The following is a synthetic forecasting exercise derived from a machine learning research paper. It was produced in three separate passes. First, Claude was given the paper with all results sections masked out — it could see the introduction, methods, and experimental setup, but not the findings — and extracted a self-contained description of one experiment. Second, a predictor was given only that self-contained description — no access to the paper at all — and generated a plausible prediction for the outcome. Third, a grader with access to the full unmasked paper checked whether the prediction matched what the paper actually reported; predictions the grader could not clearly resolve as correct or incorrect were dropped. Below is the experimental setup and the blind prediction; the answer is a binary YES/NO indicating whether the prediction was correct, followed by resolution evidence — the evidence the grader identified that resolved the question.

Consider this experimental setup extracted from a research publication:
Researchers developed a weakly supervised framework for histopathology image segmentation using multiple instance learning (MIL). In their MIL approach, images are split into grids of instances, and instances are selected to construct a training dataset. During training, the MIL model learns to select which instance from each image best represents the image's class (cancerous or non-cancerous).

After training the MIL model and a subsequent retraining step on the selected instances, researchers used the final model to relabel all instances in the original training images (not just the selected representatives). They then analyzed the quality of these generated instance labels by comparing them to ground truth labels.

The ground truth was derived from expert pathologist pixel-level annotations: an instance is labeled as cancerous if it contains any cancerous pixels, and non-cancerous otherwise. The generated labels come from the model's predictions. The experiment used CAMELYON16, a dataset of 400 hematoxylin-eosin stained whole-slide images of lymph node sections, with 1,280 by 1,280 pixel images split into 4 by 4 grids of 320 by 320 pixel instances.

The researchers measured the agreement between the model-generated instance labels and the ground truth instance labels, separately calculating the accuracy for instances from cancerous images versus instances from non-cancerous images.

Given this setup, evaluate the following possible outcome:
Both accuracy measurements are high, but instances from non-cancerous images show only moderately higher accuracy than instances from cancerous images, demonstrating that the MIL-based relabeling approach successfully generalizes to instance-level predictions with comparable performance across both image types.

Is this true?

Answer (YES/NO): YES